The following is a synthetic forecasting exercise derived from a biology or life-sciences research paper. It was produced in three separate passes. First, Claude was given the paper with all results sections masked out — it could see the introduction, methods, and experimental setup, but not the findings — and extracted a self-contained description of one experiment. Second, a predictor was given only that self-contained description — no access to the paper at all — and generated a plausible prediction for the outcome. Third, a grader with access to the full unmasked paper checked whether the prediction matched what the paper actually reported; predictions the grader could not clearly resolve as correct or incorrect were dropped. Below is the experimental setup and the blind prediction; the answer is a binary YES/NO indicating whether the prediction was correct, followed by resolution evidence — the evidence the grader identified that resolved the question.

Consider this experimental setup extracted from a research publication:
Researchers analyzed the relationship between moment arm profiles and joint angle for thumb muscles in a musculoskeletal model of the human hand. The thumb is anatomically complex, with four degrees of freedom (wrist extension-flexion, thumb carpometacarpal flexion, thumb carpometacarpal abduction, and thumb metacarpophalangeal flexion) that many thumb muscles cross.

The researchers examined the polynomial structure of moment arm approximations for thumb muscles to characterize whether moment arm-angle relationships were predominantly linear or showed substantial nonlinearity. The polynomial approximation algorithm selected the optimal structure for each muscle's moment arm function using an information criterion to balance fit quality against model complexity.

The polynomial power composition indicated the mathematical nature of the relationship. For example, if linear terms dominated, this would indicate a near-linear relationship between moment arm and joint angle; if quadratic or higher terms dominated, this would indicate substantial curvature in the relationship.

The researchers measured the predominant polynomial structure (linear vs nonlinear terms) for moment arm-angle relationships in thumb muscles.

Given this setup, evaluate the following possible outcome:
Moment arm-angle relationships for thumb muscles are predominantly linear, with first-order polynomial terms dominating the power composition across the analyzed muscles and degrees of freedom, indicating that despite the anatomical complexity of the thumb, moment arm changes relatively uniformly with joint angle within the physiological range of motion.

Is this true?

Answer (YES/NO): YES